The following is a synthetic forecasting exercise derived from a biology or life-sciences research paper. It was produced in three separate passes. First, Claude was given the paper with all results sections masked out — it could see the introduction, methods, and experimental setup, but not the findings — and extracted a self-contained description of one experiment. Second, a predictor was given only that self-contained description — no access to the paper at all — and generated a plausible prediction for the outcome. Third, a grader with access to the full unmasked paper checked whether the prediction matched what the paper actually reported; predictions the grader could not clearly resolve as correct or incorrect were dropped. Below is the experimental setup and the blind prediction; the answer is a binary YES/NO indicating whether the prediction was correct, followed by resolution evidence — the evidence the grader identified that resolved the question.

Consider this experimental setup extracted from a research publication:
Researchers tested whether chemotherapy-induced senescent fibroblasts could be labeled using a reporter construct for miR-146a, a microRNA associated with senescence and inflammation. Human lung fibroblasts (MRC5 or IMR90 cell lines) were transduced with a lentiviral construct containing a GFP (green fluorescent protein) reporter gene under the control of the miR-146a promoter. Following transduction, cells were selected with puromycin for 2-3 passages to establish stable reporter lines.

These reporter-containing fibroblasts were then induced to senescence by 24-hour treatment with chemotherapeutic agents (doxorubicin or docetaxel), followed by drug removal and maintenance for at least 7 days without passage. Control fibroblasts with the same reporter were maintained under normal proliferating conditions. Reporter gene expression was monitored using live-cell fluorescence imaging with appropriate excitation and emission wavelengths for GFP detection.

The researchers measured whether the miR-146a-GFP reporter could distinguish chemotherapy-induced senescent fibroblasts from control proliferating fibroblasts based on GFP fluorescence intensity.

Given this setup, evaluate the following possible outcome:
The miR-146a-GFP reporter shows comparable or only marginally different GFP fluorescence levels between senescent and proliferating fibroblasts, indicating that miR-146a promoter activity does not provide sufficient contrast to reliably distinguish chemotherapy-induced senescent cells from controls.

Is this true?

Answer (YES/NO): NO